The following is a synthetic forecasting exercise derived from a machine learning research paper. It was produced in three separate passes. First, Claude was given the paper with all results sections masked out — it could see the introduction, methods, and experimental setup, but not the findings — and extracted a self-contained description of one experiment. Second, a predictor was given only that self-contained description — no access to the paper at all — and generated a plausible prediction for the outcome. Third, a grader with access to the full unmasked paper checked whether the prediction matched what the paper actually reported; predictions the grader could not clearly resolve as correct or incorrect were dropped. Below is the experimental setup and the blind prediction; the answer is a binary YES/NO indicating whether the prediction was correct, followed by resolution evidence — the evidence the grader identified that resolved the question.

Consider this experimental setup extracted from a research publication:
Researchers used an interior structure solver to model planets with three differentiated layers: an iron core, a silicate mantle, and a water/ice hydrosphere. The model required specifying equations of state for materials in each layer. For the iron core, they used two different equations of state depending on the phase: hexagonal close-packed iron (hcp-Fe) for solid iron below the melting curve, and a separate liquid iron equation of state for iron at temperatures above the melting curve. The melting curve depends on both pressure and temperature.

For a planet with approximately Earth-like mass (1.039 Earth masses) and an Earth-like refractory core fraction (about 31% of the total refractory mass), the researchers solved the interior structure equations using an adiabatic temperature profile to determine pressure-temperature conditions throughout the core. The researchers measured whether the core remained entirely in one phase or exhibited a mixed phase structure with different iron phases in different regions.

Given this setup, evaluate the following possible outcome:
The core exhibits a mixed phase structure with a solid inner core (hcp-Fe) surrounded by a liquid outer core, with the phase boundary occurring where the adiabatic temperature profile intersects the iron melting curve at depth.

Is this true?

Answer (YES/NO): NO